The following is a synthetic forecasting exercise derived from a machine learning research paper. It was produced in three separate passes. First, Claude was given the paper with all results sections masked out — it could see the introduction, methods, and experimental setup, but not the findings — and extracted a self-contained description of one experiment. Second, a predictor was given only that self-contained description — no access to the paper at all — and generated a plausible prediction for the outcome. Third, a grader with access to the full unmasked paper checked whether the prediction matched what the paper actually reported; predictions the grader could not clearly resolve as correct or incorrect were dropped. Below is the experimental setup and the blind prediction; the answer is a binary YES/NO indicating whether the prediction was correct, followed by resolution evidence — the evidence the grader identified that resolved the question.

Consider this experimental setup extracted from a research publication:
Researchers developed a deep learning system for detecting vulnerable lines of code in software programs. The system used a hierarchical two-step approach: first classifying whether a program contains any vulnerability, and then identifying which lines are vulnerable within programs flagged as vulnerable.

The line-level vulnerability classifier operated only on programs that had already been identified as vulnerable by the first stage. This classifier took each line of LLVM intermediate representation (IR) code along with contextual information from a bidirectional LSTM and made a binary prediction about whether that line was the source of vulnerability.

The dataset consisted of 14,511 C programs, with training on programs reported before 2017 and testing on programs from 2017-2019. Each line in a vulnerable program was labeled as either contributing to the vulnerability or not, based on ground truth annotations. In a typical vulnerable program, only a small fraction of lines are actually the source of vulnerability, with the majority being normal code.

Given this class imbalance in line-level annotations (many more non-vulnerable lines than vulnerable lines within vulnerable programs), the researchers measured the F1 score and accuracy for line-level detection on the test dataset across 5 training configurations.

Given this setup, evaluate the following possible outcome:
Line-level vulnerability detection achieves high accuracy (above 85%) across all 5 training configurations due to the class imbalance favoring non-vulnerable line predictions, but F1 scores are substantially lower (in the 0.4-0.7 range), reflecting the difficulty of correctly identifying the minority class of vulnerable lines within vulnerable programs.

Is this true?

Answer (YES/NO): NO